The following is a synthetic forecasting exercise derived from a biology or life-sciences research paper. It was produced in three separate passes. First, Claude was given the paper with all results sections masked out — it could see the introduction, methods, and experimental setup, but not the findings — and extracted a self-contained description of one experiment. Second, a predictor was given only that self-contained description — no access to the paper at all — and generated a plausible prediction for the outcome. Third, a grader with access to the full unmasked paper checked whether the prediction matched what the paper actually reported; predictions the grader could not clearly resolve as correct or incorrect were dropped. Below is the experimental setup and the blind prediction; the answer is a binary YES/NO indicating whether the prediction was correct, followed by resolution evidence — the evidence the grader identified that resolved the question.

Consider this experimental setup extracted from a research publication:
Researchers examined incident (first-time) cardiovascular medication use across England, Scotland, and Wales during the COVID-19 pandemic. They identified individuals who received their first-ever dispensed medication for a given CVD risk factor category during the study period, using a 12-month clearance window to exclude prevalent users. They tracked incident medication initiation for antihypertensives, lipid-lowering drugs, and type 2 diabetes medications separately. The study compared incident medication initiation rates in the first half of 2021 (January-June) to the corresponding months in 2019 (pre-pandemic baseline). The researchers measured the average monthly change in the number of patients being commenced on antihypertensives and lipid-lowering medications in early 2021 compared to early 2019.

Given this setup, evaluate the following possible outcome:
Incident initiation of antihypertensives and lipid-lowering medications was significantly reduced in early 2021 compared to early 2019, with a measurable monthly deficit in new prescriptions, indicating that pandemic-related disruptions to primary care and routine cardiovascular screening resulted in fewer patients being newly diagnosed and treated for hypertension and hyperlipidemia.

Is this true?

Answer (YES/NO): YES